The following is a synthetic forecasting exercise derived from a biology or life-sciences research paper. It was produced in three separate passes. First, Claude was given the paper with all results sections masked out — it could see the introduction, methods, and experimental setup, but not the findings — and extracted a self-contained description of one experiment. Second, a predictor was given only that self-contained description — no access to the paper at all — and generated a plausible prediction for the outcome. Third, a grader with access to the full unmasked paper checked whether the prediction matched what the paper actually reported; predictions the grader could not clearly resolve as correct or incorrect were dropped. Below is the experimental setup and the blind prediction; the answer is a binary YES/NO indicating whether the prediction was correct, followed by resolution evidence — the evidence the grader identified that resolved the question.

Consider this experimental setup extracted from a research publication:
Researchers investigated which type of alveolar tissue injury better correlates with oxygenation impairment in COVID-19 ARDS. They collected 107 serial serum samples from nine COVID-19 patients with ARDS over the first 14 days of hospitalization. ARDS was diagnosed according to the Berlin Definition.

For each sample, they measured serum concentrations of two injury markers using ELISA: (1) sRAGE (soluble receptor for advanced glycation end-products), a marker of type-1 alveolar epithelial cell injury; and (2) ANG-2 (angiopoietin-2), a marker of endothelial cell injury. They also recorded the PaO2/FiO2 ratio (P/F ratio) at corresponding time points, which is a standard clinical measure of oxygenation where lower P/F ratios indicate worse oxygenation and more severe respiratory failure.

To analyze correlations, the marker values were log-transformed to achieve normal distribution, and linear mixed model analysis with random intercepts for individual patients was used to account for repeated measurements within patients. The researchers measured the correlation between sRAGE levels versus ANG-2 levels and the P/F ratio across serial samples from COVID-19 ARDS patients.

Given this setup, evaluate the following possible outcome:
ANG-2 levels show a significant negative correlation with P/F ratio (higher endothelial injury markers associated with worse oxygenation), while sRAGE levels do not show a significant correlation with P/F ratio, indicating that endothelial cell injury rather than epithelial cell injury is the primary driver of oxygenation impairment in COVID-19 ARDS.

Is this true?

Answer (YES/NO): YES